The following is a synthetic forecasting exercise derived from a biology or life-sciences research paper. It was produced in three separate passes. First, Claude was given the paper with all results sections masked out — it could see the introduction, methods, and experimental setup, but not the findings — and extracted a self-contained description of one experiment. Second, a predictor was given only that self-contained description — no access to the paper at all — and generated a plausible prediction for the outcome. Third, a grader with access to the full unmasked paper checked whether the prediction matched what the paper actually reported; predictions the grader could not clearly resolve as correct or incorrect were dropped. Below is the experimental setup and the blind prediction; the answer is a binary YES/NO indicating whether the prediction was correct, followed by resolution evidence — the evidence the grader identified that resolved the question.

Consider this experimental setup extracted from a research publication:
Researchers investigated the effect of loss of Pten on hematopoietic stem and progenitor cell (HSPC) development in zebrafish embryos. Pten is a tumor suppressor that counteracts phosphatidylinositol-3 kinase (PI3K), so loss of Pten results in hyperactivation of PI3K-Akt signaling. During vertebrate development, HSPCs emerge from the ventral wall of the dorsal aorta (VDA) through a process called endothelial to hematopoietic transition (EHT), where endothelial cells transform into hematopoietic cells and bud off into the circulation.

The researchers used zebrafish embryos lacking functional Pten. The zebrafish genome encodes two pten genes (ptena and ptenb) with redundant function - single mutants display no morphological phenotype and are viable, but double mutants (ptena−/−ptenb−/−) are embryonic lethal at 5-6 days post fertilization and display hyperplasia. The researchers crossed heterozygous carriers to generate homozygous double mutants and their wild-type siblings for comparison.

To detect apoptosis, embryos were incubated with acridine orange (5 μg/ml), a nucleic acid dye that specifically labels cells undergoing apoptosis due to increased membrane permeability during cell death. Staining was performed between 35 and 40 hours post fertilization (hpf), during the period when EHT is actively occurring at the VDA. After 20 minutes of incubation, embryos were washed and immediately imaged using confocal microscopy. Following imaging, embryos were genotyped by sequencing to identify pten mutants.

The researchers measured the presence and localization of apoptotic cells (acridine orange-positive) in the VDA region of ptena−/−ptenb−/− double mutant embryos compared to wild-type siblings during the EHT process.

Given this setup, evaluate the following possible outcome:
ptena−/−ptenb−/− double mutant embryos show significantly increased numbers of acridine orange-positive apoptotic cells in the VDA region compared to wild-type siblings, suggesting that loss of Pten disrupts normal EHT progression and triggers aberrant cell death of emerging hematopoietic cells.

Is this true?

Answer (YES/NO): YES